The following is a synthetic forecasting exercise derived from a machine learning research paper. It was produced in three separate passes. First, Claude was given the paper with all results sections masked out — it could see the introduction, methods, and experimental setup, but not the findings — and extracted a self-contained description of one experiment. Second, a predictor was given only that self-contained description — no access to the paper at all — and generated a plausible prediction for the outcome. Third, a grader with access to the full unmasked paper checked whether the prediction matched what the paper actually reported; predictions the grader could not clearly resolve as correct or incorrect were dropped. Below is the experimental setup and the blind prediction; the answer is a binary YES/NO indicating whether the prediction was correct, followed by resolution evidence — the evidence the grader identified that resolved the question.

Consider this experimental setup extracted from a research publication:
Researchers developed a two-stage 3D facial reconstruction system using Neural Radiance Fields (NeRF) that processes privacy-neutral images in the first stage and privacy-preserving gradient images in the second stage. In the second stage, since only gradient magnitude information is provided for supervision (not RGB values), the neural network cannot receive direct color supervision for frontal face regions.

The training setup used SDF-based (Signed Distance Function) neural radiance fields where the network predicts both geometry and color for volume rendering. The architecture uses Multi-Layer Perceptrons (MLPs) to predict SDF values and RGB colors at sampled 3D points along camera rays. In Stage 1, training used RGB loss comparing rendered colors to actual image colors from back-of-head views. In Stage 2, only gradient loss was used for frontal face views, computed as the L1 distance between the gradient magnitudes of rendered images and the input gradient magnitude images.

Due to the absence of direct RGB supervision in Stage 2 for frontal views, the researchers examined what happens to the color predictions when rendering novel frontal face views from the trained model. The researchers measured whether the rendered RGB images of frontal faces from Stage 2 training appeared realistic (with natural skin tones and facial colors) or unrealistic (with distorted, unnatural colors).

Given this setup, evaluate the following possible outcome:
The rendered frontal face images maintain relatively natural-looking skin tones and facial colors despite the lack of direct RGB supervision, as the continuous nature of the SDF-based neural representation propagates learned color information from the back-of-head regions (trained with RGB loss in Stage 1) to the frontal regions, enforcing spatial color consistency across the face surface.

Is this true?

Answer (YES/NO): NO